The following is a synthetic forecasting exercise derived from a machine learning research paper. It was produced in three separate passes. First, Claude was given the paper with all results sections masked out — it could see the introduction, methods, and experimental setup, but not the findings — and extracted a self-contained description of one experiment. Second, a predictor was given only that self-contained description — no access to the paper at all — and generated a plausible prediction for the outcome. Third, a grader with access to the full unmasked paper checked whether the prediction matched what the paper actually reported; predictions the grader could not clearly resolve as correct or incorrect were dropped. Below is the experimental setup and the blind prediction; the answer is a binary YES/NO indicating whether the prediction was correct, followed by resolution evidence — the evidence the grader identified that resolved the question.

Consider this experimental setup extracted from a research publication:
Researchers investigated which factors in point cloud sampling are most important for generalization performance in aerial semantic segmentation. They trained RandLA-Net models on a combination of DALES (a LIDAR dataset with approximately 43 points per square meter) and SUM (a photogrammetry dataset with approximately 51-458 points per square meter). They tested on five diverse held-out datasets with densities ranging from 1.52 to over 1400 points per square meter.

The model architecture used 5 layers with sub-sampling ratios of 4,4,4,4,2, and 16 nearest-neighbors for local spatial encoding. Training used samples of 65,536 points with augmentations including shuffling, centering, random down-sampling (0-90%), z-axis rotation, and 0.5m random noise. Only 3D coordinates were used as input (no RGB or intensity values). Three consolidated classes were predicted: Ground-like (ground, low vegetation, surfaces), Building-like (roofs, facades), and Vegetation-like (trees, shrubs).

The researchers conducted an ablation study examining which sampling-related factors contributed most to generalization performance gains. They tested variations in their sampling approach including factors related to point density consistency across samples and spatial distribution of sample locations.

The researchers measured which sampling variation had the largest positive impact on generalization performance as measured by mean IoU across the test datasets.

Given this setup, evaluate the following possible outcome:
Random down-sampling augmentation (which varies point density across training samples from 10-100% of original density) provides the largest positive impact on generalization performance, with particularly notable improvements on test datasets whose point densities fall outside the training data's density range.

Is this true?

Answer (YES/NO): NO